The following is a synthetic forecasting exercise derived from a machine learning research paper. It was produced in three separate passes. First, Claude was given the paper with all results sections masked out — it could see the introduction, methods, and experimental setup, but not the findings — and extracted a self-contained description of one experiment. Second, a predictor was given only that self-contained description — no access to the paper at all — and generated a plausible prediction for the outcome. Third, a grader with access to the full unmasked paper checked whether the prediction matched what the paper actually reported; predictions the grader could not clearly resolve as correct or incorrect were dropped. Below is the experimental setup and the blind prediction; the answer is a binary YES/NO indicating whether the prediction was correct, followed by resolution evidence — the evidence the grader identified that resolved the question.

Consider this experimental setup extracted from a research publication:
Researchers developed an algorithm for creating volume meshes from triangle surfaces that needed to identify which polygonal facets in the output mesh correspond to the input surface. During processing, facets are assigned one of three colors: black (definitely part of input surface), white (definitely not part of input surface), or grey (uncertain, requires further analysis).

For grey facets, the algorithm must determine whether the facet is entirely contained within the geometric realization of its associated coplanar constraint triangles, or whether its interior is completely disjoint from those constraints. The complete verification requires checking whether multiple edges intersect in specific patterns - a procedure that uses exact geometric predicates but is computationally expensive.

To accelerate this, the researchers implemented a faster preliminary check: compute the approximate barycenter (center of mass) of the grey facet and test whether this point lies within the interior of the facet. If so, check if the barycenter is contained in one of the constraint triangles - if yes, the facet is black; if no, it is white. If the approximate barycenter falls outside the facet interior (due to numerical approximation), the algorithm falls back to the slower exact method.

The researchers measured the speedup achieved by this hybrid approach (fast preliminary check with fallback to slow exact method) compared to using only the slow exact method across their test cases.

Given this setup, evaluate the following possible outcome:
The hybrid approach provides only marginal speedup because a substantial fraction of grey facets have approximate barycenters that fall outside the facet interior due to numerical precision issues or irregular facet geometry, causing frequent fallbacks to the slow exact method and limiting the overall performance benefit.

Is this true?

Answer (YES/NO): NO